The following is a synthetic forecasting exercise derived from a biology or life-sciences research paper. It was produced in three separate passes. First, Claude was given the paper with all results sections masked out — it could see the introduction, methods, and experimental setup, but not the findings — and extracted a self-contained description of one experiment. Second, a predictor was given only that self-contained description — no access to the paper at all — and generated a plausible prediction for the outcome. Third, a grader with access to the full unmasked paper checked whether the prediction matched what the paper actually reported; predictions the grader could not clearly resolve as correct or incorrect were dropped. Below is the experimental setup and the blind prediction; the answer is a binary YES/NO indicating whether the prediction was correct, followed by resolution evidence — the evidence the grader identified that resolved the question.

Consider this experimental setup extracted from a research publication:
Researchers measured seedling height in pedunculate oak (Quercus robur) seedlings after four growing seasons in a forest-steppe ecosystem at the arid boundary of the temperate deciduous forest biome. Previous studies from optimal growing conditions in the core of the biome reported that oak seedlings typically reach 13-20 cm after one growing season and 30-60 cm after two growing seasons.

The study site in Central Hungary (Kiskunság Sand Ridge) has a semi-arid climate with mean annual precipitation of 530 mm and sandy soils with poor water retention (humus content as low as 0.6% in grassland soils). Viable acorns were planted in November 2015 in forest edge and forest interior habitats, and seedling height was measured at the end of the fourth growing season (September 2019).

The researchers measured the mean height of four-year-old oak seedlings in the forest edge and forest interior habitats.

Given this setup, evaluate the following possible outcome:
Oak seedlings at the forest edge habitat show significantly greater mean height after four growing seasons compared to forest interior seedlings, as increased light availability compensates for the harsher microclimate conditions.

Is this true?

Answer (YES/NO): NO